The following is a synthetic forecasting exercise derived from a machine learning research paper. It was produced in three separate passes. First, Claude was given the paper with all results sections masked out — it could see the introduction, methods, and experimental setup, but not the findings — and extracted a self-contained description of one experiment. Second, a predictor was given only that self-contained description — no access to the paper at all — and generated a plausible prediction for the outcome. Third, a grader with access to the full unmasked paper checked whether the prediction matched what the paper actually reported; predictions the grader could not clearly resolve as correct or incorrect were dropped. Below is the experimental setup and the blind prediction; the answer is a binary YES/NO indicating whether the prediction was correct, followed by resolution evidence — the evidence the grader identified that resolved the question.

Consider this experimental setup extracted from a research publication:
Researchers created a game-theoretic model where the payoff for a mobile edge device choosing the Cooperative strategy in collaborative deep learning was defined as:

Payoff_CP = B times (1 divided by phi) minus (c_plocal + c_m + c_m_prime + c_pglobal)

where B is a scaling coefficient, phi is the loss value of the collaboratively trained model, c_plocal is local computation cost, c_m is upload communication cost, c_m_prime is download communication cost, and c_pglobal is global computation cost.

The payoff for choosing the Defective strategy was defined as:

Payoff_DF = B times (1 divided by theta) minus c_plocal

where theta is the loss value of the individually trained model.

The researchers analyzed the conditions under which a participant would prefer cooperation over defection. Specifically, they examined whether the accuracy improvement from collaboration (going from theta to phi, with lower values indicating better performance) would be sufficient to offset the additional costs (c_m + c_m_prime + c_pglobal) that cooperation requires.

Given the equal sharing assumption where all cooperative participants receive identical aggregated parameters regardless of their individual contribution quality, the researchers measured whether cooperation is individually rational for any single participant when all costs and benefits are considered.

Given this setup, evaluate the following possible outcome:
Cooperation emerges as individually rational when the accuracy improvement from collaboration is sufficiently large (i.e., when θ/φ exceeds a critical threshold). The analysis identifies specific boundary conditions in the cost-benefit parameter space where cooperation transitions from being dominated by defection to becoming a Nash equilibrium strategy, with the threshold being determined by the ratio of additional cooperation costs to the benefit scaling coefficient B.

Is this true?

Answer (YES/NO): NO